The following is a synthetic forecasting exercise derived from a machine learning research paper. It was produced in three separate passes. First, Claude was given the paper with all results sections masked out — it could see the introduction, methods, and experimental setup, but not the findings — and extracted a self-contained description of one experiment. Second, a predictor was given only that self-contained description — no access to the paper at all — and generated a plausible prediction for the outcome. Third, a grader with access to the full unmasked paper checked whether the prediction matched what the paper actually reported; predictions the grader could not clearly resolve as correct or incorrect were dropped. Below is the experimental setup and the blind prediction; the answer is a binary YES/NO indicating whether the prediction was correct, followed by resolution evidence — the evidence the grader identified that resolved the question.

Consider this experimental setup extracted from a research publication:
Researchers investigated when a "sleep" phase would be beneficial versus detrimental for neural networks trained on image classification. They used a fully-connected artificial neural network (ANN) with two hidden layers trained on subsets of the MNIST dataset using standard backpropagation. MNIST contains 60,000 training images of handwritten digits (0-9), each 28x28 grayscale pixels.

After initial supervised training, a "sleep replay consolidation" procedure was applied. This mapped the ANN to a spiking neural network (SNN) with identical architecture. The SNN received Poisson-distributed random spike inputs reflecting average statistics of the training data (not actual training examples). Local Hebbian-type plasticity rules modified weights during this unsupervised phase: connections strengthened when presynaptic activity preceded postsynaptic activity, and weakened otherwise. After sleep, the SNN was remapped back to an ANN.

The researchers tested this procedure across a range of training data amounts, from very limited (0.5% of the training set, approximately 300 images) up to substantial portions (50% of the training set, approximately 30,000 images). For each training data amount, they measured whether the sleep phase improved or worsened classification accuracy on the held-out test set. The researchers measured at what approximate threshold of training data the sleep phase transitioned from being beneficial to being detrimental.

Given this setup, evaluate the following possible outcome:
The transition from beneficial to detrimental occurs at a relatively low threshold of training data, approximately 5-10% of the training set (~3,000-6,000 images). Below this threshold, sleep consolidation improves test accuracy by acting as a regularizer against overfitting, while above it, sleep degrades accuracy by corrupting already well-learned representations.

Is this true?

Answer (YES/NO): YES